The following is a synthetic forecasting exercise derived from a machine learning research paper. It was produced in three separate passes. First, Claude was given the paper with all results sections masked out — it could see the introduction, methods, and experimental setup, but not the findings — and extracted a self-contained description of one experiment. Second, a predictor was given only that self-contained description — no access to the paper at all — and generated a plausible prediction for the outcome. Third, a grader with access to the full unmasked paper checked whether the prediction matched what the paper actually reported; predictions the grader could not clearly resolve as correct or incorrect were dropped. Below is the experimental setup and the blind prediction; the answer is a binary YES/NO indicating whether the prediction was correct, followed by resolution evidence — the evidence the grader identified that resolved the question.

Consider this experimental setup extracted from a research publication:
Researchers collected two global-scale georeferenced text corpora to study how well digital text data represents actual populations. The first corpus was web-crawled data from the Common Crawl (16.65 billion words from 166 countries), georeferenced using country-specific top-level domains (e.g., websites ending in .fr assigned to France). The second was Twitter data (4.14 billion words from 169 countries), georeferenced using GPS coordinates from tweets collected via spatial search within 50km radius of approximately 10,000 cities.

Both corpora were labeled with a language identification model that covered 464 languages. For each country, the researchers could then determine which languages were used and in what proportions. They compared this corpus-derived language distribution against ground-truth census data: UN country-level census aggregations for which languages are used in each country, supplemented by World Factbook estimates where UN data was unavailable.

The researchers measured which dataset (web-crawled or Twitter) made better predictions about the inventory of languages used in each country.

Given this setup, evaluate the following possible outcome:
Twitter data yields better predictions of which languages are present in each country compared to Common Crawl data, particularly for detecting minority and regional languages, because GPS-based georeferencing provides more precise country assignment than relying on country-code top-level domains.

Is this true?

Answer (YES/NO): NO